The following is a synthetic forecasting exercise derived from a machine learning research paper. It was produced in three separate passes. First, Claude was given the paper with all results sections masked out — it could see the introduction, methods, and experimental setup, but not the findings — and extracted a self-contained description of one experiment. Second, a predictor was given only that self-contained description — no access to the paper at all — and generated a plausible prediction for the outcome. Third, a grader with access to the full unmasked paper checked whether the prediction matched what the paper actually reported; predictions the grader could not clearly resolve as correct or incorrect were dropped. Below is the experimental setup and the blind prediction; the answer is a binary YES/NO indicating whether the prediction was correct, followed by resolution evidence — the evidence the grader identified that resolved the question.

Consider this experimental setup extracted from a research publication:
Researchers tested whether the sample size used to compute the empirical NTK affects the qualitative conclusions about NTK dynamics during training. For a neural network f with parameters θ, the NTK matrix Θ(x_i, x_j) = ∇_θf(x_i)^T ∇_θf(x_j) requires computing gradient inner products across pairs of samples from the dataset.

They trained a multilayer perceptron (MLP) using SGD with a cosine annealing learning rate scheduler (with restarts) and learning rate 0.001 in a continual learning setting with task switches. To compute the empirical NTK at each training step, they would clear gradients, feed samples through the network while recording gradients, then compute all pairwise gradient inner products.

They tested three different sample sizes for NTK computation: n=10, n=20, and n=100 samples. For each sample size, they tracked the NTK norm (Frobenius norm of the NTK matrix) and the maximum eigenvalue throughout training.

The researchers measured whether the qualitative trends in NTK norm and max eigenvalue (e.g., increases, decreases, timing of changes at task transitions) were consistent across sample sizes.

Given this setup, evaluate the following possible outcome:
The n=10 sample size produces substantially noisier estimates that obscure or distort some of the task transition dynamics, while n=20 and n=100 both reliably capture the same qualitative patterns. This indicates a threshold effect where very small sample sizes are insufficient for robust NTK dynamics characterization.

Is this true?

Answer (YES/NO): NO